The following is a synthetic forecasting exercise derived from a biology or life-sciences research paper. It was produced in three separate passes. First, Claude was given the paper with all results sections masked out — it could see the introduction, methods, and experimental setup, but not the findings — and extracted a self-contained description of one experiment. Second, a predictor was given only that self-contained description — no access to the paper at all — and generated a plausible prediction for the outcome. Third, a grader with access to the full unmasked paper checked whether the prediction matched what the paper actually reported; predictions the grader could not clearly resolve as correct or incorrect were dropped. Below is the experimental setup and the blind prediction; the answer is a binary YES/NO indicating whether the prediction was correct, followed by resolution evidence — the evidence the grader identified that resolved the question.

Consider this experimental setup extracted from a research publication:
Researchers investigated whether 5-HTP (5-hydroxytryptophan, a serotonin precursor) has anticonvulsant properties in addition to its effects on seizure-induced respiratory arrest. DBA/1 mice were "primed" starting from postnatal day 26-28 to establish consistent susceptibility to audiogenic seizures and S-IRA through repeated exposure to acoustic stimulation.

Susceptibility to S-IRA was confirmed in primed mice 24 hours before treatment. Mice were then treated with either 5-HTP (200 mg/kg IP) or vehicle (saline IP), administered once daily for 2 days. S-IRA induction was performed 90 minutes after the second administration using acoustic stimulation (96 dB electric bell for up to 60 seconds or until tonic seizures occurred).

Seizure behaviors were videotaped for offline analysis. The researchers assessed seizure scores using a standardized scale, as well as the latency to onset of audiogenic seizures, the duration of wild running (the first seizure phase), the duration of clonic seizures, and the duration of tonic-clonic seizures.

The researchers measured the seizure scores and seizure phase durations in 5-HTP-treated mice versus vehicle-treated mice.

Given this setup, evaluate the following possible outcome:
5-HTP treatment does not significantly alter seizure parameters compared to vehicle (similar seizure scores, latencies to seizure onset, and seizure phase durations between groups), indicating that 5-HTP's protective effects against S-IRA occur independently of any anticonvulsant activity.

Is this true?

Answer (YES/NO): NO